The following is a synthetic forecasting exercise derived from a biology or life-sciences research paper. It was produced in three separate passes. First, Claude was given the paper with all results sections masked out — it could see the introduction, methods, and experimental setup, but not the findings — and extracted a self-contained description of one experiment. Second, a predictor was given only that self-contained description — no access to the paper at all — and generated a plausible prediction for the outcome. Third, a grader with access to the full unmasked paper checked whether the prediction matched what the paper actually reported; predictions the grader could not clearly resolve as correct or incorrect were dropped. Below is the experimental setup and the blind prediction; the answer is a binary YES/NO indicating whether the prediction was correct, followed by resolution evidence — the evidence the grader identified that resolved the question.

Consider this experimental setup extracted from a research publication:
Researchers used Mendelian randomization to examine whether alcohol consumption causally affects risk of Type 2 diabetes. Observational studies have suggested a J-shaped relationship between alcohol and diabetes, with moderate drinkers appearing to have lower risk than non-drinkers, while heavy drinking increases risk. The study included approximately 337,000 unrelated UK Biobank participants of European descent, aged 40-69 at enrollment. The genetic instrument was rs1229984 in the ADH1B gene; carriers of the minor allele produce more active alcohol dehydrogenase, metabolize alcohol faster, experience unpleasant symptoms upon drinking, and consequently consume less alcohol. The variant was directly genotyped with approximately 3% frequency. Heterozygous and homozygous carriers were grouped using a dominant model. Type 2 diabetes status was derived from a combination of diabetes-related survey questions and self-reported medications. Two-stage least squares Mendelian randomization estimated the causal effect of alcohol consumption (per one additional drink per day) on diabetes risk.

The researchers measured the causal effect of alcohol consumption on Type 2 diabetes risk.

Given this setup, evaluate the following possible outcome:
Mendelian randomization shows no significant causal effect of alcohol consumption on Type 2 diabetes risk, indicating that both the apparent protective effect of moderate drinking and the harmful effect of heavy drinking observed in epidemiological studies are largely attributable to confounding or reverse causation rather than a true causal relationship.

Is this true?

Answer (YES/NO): NO